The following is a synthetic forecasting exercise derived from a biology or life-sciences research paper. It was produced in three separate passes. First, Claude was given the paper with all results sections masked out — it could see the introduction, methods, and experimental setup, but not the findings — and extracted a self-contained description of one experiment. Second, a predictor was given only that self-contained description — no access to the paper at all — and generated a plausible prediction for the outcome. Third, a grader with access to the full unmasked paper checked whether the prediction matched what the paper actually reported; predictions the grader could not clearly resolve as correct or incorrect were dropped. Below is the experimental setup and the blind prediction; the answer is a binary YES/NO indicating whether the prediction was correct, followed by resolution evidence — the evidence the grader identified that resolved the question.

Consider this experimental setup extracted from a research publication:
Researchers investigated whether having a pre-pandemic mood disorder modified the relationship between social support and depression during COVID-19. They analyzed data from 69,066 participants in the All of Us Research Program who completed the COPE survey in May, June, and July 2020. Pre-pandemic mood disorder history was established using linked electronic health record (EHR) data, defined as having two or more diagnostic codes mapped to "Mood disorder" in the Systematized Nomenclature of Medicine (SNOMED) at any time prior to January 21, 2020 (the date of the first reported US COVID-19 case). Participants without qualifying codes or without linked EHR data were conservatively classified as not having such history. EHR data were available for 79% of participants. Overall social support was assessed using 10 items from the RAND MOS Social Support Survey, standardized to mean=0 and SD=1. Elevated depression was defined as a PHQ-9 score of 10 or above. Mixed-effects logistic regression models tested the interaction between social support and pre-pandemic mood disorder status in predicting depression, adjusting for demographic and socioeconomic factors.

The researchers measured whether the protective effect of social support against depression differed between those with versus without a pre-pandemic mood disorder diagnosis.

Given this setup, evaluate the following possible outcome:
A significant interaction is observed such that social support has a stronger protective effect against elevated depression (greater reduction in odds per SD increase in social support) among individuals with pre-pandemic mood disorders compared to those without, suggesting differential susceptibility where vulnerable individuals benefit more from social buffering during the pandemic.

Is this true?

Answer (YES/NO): NO